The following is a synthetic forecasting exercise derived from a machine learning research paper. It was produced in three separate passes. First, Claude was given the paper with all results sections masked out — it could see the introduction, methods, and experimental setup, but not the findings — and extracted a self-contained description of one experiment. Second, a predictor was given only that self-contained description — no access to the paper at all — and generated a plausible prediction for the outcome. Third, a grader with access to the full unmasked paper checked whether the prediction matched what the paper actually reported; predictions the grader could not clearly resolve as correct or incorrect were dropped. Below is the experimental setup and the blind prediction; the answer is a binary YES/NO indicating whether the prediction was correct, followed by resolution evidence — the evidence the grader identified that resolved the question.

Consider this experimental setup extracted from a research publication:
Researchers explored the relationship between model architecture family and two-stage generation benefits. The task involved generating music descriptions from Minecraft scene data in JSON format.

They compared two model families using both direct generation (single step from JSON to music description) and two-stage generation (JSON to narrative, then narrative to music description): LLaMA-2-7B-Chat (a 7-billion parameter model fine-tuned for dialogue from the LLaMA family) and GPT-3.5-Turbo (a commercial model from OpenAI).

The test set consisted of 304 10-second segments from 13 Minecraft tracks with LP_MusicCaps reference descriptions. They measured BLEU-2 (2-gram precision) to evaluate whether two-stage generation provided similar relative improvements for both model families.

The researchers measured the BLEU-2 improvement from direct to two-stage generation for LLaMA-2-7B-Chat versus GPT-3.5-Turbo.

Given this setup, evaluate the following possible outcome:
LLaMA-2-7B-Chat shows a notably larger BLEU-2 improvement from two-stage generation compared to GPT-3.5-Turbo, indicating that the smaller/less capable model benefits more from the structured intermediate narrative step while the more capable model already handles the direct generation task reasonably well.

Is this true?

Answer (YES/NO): NO